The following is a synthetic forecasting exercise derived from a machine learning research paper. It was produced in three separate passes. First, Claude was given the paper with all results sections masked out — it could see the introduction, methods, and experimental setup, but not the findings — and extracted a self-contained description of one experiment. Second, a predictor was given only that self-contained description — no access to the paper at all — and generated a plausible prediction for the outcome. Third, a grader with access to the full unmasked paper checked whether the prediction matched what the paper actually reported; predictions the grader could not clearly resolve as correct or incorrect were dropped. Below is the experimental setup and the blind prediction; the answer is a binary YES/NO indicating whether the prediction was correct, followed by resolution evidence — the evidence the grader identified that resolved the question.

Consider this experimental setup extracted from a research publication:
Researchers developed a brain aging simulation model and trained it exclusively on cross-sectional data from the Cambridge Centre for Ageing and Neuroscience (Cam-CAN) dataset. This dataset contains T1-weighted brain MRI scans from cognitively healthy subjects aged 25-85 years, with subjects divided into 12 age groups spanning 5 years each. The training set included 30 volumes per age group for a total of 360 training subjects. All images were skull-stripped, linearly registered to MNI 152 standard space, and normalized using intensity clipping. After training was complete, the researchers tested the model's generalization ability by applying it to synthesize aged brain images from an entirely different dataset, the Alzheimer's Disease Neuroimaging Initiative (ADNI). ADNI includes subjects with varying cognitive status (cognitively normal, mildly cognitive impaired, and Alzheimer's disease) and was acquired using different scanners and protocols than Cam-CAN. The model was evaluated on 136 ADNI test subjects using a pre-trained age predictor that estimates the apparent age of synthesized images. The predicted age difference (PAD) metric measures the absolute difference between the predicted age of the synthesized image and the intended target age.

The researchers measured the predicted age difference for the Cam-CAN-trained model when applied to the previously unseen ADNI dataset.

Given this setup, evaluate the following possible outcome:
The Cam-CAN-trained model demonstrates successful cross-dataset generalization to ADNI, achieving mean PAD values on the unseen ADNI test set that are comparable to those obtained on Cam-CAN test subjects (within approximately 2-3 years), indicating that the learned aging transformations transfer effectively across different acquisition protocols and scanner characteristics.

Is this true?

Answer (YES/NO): NO